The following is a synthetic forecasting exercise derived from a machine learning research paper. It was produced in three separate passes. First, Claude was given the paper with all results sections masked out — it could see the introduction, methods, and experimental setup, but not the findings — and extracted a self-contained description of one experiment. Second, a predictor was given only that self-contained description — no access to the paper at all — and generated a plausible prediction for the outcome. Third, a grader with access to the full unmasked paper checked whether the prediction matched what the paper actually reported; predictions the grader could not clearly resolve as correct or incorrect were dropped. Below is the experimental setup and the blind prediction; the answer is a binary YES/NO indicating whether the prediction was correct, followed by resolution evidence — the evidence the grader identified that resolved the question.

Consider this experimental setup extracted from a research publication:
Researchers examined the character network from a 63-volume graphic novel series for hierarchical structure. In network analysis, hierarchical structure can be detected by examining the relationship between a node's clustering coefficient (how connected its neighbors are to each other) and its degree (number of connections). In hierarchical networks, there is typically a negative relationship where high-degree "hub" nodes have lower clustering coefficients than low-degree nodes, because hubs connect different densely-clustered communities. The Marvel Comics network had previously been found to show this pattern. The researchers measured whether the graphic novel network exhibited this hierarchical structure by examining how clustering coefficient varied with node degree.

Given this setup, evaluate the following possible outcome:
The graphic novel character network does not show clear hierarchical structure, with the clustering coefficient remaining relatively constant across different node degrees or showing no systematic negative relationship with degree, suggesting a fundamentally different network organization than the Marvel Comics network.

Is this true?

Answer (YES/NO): NO